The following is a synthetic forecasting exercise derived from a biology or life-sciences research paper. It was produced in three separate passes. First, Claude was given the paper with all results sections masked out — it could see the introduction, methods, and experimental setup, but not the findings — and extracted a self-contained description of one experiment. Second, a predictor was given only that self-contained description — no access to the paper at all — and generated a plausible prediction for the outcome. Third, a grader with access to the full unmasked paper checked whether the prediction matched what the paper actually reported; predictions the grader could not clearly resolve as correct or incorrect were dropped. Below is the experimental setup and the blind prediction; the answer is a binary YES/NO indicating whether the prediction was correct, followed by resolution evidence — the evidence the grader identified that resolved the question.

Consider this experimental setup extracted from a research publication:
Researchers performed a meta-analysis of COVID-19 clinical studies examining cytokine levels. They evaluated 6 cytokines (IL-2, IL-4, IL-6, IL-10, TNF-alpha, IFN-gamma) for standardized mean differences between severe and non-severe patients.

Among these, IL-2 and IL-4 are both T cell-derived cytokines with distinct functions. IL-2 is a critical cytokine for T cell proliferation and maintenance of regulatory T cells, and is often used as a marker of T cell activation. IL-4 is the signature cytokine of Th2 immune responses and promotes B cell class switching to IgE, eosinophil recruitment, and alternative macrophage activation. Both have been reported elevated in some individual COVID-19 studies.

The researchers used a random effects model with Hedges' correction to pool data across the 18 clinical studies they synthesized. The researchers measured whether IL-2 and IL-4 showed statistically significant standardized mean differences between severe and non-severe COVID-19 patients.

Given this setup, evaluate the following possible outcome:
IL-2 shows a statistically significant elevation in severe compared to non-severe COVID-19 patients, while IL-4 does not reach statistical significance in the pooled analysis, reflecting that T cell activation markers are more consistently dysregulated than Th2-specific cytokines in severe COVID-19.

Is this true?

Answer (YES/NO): NO